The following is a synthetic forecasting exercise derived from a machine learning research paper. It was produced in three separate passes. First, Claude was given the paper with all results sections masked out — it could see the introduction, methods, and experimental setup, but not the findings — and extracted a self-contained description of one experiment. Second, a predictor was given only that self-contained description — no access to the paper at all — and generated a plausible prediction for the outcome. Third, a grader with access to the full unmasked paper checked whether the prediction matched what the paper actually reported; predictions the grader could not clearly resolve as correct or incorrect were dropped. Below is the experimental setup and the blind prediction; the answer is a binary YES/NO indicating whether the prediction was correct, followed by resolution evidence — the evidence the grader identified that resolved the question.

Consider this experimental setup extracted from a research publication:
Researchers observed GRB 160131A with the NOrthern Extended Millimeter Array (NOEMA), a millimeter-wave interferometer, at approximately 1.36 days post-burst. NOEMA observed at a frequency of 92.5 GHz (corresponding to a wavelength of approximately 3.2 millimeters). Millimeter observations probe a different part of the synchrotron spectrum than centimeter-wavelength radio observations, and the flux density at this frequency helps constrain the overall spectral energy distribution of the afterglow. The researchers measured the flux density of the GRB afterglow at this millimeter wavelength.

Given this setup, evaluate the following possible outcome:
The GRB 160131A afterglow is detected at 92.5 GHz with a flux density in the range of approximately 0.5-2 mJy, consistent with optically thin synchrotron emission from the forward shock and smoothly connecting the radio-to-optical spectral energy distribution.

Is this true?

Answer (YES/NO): NO